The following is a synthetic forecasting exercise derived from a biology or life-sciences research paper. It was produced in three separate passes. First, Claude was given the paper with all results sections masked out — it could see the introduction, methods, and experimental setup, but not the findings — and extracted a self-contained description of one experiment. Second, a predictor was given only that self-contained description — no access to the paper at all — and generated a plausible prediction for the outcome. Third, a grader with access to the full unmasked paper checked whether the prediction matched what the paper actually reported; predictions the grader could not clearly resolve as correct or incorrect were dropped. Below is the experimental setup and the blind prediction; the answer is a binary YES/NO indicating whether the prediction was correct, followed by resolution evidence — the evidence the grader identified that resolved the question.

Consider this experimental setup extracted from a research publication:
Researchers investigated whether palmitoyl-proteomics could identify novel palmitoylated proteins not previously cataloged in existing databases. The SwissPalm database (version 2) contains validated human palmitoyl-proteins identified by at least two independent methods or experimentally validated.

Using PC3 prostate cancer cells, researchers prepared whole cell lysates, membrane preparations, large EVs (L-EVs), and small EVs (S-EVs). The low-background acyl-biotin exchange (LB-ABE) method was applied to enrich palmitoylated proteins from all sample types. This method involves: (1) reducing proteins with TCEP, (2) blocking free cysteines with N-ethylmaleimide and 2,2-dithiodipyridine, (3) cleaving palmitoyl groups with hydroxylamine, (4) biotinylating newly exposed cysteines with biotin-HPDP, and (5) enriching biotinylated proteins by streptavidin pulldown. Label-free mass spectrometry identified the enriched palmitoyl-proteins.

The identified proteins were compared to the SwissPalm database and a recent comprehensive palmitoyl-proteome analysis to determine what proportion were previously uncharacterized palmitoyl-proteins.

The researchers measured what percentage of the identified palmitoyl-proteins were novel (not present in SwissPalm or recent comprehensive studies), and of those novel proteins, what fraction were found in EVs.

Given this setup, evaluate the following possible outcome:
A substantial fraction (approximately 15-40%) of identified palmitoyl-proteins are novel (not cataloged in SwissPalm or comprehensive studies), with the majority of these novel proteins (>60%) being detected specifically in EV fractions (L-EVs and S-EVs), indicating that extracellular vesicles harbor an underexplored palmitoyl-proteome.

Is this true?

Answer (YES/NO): NO